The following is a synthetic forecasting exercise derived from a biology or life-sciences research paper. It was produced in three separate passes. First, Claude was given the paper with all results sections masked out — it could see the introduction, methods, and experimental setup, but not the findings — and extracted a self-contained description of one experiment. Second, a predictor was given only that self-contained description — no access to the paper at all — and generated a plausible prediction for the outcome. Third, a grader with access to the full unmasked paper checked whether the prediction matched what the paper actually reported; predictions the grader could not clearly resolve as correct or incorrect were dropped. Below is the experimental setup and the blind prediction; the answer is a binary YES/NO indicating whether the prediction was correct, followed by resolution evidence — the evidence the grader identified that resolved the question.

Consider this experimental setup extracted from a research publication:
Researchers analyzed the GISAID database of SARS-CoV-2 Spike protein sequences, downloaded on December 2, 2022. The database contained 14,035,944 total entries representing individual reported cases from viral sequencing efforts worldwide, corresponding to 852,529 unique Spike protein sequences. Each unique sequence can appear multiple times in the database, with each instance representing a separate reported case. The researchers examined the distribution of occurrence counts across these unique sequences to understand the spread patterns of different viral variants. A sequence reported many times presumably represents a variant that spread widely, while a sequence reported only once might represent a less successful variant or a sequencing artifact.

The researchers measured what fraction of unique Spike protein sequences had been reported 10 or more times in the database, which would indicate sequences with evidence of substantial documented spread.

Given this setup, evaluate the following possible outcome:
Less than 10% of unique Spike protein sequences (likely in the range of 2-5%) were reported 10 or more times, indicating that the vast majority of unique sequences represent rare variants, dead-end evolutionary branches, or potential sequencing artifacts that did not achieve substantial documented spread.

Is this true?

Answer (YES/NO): NO